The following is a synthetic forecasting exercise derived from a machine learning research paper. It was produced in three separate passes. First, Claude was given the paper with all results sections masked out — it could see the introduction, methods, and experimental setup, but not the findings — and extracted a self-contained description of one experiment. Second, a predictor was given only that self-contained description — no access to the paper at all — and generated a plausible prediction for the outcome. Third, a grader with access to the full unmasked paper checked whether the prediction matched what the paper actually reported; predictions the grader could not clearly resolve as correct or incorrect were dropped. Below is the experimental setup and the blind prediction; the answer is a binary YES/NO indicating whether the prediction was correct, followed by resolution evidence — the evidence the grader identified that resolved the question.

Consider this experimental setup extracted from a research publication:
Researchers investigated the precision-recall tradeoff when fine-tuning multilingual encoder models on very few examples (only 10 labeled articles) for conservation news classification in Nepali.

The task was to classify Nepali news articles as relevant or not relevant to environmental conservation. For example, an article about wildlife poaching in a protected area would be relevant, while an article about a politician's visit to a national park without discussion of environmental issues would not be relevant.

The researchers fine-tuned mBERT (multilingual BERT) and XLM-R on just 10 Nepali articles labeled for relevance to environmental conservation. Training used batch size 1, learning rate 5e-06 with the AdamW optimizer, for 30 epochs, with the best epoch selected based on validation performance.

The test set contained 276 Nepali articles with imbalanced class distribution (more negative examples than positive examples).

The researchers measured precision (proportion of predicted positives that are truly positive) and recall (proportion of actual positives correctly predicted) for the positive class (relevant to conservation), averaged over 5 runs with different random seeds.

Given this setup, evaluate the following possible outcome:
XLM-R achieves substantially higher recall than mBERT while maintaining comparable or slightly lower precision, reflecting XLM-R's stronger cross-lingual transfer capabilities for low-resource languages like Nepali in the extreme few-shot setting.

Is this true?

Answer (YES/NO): NO